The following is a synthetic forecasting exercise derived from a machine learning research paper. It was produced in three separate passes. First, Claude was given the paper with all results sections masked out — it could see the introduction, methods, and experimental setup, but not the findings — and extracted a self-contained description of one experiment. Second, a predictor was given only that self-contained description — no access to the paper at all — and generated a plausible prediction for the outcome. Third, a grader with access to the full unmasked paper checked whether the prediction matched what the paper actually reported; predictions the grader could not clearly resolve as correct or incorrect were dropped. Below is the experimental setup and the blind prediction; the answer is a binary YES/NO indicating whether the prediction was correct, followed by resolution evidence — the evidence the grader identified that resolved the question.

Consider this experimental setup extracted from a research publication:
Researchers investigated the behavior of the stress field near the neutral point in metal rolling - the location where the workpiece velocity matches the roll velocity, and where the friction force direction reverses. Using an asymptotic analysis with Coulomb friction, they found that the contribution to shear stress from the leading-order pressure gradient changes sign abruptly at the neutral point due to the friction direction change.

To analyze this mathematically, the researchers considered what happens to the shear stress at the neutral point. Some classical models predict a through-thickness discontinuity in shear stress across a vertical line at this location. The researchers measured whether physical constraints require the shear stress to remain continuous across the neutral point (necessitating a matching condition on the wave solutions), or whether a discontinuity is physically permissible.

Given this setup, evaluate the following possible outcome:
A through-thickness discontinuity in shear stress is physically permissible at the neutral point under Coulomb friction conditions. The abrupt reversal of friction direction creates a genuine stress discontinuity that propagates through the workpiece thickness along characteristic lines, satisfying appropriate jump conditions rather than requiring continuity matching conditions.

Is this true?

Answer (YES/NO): NO